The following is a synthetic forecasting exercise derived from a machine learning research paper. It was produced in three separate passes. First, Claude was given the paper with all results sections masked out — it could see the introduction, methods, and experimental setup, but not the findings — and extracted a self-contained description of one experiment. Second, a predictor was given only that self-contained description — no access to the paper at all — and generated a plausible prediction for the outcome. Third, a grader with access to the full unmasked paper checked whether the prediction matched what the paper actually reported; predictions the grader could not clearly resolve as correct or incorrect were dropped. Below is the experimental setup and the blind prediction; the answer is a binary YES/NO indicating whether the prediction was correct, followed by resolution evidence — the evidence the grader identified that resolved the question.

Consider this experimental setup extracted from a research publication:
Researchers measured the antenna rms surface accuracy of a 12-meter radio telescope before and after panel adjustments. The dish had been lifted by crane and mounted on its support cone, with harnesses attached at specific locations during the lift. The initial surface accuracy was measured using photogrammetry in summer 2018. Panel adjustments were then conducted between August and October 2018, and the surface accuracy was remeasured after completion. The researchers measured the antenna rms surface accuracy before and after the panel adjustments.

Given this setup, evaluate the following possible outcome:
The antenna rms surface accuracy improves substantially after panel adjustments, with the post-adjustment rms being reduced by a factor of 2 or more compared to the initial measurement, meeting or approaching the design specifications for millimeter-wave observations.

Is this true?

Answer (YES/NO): YES